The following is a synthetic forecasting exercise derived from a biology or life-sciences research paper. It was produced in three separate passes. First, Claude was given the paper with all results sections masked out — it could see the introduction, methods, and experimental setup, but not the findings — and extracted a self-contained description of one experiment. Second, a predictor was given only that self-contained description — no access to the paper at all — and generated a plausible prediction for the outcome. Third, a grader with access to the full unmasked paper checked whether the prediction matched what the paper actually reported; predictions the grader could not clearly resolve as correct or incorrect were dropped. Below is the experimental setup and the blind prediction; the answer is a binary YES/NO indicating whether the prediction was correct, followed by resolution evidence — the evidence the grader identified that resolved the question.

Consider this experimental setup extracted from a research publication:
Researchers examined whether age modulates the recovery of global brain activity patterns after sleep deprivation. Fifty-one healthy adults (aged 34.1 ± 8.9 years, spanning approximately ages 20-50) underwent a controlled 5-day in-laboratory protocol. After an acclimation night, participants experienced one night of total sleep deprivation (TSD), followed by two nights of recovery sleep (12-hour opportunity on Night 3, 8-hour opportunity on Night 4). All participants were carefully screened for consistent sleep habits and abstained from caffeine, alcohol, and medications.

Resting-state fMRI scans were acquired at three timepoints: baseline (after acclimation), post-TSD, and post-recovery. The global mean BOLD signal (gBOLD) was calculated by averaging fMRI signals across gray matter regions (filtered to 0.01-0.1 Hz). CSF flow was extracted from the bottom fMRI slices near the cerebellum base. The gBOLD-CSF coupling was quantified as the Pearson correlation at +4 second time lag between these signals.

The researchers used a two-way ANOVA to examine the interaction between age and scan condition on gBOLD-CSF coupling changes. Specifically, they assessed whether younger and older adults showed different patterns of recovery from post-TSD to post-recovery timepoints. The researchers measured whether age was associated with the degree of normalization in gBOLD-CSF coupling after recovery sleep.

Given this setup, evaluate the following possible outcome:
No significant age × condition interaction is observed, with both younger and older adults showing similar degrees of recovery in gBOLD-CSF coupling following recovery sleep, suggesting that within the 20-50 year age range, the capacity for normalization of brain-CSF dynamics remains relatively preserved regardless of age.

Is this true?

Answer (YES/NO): NO